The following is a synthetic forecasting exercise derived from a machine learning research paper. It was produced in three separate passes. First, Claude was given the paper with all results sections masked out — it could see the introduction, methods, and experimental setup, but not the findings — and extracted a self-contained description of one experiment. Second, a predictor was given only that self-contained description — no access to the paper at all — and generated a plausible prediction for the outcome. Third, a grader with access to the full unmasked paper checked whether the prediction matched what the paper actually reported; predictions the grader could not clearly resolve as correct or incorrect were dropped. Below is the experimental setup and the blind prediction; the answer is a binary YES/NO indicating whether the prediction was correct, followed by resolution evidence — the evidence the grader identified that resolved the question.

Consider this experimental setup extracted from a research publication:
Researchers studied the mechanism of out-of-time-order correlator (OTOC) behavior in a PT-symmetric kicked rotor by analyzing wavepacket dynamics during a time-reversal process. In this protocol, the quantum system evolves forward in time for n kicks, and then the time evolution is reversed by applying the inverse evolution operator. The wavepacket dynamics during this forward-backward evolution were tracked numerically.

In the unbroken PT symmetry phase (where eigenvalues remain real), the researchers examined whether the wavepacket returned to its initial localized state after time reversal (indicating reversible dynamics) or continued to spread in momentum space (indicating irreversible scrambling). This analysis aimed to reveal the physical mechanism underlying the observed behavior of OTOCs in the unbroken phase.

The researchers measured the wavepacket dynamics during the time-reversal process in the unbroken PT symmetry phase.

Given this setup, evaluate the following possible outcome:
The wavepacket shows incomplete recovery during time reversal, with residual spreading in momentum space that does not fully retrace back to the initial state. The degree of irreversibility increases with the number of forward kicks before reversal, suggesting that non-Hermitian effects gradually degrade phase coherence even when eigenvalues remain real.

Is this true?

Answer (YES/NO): NO